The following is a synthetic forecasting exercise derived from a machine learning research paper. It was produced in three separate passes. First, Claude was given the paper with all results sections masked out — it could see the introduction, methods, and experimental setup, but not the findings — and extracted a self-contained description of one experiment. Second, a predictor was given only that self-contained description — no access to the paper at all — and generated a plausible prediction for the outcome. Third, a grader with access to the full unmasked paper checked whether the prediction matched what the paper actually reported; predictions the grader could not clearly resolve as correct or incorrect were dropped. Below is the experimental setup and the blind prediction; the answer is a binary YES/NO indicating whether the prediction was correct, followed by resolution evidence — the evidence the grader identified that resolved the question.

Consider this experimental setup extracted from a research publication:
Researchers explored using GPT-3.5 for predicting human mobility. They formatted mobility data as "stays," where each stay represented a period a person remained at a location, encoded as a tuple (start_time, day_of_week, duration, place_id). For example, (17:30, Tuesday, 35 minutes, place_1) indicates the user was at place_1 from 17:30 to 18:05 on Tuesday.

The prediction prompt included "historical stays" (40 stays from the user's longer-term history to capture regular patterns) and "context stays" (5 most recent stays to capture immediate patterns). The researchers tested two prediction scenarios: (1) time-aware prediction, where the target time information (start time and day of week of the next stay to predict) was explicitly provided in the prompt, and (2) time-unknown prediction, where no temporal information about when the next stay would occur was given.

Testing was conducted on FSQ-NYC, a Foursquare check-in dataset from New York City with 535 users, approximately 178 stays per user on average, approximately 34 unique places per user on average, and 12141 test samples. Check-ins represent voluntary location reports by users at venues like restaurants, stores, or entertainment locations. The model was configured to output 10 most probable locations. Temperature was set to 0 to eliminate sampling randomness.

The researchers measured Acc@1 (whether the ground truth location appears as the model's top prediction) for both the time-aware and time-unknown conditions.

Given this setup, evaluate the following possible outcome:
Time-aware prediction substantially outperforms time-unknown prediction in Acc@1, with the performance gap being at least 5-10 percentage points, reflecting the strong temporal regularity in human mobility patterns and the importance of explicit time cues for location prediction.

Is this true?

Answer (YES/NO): NO